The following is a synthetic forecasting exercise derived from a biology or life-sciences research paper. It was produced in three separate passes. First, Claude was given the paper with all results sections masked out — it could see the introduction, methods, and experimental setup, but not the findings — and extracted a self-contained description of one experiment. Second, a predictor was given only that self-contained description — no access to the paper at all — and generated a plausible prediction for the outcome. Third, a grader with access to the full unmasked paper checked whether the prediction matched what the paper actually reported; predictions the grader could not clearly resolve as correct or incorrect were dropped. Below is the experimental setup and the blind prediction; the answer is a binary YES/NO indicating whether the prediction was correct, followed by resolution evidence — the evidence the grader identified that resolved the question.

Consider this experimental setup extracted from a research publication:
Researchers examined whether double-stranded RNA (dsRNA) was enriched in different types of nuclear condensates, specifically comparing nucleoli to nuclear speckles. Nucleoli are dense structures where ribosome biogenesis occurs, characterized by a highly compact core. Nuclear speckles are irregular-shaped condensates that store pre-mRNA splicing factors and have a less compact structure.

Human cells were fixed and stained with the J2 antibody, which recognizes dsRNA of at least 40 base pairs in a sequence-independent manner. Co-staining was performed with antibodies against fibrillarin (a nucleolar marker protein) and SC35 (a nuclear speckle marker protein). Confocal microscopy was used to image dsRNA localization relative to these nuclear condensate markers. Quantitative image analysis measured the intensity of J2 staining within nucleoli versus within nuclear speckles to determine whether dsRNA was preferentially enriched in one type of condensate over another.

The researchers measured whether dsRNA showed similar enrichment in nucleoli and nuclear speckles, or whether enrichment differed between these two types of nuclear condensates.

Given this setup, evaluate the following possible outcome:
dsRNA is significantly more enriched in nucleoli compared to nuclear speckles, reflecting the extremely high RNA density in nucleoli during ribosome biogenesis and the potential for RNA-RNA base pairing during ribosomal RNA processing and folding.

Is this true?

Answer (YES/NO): NO